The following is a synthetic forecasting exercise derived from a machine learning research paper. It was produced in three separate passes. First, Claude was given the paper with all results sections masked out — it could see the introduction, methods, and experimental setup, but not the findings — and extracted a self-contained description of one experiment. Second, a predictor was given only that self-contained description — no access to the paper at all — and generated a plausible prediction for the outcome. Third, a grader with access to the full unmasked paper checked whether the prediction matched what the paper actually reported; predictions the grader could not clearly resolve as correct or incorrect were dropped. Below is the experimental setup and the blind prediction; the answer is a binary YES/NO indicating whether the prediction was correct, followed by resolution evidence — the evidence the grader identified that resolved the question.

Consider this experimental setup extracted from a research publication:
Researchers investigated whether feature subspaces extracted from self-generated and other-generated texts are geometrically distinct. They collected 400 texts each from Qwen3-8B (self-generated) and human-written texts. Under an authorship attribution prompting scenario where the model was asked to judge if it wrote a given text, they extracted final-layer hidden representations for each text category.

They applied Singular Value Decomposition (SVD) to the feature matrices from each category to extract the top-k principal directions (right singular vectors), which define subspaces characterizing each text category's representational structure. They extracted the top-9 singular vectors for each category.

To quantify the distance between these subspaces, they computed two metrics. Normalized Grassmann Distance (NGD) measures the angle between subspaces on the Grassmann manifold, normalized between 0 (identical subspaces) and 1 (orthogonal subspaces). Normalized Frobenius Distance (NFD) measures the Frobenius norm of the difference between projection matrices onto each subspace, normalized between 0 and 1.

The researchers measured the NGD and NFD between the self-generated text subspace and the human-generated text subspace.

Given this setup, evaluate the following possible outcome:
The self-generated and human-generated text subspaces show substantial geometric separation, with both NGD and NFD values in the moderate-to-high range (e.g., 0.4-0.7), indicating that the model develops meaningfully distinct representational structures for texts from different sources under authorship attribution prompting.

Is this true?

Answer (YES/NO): NO